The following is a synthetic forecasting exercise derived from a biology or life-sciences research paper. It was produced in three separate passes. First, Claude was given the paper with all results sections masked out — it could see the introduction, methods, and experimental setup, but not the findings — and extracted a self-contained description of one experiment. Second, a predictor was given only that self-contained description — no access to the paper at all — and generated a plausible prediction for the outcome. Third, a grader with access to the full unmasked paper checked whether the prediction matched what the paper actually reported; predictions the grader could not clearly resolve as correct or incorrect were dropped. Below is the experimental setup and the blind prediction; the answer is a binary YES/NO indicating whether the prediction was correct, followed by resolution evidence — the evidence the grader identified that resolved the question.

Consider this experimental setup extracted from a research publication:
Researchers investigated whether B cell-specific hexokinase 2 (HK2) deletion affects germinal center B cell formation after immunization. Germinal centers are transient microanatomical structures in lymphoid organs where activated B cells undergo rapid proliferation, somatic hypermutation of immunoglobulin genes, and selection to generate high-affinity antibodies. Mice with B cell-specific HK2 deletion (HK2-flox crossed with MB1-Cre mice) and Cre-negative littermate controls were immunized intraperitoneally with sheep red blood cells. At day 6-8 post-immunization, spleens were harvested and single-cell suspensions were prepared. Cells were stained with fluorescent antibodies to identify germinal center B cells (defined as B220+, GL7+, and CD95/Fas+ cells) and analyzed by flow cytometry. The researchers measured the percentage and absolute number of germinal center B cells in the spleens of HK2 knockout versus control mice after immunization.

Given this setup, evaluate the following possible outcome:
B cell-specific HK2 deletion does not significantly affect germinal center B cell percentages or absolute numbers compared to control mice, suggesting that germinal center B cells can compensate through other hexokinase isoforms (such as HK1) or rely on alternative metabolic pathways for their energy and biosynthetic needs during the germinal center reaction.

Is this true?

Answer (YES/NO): NO